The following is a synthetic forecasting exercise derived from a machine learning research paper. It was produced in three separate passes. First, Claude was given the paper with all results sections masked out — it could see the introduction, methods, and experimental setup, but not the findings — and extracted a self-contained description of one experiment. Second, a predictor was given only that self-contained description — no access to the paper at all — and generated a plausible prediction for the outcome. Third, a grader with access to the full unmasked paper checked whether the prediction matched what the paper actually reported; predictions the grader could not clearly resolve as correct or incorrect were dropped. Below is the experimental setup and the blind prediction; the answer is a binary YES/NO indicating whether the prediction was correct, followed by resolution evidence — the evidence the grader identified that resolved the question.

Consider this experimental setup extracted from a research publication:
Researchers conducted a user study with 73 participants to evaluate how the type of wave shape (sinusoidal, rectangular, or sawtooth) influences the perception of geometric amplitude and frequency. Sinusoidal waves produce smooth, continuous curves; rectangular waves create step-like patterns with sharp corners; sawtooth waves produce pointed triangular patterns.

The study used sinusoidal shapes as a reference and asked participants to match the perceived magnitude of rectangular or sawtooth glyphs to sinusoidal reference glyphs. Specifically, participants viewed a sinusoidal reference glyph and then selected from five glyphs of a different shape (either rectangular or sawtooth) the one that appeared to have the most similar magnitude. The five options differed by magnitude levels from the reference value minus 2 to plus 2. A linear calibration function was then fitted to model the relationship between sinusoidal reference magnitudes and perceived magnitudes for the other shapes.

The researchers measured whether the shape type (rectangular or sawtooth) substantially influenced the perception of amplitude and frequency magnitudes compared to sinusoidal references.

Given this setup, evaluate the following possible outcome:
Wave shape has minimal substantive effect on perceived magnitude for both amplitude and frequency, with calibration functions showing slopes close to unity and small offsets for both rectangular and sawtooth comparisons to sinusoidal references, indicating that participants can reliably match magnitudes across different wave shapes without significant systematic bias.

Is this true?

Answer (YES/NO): YES